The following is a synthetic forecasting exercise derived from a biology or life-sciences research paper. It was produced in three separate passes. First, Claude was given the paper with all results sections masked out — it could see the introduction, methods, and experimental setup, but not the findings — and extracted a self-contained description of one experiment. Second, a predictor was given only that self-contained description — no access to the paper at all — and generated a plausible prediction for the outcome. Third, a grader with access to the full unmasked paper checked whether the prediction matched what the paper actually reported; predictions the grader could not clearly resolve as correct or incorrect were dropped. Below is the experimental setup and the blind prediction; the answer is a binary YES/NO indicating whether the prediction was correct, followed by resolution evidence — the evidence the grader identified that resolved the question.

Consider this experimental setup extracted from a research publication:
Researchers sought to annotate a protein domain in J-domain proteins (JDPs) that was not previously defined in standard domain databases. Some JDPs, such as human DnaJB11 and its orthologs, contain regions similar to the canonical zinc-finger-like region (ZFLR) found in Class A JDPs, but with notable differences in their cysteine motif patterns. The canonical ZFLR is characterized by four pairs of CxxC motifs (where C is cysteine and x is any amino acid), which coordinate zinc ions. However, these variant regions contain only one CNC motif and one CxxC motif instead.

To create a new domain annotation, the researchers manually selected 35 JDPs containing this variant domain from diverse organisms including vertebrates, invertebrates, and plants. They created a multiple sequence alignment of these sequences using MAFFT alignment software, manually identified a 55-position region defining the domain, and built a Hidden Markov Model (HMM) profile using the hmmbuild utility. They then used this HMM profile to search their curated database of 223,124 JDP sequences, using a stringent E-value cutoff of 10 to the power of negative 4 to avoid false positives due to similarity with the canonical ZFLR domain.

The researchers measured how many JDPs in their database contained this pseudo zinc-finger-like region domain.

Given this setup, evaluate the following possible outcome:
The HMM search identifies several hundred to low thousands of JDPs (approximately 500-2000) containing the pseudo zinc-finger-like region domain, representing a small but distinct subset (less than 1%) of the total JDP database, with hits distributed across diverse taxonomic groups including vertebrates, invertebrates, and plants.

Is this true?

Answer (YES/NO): YES